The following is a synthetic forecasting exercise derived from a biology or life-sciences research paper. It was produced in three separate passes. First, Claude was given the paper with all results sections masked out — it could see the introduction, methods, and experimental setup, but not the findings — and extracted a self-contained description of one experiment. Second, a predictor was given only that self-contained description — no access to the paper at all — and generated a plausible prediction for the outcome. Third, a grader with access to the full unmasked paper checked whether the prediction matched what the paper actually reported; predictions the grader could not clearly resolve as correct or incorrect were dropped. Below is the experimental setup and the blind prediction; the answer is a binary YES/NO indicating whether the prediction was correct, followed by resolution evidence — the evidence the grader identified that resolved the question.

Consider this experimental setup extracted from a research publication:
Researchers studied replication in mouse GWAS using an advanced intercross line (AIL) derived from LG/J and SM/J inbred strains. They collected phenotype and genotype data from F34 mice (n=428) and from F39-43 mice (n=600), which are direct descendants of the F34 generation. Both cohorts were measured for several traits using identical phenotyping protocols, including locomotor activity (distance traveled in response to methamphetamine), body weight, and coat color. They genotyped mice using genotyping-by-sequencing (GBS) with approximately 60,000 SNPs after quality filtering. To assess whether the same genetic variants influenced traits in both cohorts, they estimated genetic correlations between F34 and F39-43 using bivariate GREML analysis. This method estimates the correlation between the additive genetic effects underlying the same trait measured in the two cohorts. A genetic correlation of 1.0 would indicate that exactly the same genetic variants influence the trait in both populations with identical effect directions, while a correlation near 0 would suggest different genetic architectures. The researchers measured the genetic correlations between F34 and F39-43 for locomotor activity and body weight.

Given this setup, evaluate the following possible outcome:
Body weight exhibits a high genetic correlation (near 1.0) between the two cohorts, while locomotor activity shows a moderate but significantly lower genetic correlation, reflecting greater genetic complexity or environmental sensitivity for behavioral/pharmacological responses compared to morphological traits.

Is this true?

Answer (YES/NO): NO